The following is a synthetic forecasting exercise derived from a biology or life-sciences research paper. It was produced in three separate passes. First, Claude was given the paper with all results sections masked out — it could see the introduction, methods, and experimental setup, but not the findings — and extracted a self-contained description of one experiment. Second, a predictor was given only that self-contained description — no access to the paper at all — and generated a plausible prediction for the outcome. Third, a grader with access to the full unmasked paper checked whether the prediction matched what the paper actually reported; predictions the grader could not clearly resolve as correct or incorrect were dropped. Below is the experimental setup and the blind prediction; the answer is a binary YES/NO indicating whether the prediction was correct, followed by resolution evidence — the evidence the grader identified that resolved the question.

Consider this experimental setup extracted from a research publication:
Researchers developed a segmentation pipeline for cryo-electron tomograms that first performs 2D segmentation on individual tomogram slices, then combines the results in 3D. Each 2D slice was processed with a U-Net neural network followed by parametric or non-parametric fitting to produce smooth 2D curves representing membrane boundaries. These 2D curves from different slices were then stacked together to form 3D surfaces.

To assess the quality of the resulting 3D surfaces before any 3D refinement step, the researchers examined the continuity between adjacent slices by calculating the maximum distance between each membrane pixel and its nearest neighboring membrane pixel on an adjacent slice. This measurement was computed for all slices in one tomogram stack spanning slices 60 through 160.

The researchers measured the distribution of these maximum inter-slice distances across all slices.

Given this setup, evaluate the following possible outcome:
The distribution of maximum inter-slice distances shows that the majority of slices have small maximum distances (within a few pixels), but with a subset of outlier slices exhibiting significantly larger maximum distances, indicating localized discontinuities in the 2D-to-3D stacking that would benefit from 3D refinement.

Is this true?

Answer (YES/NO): YES